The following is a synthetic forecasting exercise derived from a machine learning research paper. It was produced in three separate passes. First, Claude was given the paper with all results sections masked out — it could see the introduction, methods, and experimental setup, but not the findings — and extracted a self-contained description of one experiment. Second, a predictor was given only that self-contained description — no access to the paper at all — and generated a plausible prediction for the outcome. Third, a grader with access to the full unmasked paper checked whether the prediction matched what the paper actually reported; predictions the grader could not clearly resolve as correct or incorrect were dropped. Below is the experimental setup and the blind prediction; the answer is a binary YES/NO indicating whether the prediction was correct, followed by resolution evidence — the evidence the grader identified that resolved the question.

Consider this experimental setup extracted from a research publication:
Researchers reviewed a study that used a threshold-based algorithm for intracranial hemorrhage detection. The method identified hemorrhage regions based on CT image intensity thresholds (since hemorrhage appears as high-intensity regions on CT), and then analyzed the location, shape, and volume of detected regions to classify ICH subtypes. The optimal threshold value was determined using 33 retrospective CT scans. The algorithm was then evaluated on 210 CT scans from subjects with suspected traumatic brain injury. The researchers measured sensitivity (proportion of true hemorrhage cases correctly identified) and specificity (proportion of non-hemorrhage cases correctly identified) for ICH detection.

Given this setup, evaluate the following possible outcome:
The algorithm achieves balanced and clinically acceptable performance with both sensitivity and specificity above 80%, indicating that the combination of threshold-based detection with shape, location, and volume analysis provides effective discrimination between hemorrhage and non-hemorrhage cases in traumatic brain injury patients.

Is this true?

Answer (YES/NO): NO